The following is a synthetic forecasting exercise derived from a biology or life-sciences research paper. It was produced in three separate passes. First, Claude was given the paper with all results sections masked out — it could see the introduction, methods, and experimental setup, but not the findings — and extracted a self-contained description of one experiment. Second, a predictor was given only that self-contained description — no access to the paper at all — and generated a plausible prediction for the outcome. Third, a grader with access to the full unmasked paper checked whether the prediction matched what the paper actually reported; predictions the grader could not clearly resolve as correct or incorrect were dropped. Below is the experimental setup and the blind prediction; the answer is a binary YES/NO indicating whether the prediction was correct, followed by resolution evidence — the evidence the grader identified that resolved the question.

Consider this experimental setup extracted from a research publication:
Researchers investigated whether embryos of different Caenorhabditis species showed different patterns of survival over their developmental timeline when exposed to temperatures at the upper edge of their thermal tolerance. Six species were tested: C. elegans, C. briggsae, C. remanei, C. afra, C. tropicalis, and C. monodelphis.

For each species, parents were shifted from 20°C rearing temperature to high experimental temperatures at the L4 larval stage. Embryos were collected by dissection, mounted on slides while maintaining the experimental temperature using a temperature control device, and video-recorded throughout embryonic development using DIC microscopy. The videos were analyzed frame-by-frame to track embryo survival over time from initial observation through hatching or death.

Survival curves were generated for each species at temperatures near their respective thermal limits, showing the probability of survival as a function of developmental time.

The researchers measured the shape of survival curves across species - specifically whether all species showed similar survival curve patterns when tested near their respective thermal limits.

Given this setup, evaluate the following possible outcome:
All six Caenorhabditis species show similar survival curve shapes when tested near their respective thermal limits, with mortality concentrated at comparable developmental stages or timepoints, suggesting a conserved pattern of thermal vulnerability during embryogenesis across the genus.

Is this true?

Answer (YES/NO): NO